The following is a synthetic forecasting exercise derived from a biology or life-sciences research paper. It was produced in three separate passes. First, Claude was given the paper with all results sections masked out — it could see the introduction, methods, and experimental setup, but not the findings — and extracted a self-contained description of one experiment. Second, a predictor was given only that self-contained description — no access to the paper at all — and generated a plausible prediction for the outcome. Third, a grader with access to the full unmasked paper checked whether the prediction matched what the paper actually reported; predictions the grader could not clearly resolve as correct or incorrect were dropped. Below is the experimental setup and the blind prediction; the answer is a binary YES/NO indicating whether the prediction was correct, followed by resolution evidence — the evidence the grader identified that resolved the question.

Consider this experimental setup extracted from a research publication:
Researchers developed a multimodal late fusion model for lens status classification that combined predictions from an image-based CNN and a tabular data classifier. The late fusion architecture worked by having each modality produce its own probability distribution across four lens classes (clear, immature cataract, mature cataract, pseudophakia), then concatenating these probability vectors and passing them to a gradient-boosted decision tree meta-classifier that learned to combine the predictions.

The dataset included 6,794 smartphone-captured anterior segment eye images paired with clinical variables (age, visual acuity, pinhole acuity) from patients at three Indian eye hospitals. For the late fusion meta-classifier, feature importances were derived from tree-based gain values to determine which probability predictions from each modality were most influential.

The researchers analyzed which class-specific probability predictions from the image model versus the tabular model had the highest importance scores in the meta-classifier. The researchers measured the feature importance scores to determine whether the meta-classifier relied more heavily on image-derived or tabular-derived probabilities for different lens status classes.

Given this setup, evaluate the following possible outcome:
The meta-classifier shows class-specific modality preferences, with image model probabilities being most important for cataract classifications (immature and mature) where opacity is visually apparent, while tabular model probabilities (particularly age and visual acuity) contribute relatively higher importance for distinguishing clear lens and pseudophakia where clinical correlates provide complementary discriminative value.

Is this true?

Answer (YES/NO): NO